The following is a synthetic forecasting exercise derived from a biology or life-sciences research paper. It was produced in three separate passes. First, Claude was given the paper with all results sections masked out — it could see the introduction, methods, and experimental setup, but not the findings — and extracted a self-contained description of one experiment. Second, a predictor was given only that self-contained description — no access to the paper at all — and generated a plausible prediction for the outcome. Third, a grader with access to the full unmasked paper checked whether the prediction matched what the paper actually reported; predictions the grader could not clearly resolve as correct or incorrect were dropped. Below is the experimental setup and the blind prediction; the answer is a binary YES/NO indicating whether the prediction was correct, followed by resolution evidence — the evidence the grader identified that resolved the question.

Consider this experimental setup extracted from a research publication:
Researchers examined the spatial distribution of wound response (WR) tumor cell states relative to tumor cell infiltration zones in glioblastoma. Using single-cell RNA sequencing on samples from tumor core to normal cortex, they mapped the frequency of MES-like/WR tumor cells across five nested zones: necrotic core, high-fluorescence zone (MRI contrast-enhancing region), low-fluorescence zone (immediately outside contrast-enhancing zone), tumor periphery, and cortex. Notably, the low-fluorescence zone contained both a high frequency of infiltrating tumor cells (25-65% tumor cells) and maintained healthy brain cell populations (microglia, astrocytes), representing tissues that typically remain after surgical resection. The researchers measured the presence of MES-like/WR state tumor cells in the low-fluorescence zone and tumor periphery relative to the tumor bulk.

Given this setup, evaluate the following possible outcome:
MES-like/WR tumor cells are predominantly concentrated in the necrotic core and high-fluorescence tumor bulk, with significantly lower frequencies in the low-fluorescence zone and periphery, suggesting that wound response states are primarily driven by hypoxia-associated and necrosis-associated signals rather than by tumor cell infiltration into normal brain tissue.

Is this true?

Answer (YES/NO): YES